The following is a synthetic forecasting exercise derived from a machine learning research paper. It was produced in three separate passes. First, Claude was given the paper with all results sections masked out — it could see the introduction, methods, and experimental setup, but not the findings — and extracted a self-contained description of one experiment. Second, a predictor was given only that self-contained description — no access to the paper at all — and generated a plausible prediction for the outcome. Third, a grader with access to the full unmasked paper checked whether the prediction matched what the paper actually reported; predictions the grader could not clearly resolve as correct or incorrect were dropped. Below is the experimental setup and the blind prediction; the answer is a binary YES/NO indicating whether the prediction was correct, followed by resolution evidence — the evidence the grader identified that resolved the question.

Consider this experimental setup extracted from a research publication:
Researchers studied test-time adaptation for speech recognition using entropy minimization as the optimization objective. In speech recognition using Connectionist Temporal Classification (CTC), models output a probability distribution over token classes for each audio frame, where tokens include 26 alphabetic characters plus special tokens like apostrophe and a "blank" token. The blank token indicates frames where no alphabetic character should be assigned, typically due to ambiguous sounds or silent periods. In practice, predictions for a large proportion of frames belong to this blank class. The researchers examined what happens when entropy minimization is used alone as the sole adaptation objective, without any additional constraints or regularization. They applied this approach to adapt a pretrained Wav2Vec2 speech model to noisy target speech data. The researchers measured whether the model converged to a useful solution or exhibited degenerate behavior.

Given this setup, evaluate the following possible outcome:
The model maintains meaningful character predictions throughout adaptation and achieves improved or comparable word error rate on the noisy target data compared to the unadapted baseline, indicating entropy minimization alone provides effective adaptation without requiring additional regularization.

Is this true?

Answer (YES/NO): NO